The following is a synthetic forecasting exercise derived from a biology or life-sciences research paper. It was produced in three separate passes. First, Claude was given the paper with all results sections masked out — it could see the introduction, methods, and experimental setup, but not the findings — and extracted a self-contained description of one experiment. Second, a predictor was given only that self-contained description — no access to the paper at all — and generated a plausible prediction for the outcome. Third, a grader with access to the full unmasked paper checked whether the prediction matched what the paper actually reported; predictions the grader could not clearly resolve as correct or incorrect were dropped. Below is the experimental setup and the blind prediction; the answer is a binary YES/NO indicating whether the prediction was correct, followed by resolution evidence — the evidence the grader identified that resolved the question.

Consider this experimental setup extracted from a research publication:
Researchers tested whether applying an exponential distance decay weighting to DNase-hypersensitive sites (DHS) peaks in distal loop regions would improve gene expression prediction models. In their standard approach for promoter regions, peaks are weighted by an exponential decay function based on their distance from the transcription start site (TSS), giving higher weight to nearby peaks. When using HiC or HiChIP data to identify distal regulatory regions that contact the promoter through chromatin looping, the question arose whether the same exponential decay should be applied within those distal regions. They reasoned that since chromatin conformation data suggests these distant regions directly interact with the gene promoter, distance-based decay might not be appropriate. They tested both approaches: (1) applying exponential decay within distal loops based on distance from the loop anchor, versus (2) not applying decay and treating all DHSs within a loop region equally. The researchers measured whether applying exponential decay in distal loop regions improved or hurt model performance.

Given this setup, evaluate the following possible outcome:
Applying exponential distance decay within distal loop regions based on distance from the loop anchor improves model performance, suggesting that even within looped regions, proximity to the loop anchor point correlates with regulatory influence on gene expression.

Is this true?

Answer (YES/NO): NO